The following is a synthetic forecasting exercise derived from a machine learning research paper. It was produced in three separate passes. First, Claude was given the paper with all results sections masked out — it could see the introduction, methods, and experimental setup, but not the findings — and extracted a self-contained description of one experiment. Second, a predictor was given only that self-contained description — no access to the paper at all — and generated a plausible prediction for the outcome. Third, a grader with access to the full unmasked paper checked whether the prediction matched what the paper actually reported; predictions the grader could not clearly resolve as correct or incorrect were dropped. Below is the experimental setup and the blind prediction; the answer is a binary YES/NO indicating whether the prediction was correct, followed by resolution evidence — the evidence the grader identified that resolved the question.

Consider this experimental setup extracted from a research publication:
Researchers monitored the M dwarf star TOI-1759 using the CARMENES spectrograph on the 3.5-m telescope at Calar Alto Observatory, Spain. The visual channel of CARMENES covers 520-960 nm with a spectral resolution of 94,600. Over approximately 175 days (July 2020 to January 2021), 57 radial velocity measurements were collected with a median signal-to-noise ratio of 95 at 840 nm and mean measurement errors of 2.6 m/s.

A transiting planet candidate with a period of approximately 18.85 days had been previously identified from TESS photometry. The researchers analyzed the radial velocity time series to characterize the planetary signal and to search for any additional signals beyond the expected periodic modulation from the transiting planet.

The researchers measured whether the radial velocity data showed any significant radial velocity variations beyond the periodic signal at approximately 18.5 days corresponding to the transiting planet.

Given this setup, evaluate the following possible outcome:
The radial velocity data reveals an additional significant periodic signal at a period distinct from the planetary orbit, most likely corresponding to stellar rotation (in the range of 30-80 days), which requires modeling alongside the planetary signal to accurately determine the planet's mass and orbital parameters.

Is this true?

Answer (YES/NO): NO